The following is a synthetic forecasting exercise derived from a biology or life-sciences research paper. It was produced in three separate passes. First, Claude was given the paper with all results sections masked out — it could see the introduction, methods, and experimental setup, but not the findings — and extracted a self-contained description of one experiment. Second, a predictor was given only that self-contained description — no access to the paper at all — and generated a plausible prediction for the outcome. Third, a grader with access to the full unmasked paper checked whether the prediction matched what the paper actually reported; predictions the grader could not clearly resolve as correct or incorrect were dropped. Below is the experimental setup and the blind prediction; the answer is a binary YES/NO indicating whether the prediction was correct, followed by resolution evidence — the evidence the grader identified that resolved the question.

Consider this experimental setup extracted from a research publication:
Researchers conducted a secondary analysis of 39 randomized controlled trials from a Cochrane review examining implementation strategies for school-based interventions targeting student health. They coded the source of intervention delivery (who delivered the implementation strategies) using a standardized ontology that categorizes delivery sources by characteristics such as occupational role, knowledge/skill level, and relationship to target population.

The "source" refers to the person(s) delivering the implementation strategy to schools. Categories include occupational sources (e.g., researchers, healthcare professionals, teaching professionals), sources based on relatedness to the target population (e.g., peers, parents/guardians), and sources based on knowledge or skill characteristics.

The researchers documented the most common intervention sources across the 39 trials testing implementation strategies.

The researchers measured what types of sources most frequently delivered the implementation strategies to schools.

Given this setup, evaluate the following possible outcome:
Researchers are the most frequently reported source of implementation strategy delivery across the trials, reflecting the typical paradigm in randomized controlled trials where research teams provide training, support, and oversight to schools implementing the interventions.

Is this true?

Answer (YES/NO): YES